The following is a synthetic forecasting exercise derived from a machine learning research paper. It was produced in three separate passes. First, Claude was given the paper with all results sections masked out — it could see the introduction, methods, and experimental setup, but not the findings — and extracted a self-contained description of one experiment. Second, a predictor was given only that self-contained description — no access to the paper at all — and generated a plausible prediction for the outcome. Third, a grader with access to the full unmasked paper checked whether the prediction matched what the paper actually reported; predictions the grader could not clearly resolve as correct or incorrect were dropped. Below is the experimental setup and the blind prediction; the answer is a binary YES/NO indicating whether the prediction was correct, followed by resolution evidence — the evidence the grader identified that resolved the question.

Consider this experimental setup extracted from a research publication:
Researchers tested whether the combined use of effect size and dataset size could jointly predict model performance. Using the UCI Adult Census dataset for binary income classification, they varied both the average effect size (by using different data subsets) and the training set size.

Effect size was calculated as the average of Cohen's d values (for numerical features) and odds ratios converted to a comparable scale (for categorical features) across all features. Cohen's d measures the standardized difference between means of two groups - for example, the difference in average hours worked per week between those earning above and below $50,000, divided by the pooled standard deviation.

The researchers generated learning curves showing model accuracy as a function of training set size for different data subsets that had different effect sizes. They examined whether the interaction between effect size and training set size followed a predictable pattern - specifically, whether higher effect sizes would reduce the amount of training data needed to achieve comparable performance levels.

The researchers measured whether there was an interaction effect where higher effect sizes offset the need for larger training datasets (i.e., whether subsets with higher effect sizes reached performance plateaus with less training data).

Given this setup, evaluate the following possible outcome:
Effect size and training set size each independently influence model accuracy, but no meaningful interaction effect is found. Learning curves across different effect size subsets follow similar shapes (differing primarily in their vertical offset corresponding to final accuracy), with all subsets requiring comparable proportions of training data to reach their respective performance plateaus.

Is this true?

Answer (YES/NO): NO